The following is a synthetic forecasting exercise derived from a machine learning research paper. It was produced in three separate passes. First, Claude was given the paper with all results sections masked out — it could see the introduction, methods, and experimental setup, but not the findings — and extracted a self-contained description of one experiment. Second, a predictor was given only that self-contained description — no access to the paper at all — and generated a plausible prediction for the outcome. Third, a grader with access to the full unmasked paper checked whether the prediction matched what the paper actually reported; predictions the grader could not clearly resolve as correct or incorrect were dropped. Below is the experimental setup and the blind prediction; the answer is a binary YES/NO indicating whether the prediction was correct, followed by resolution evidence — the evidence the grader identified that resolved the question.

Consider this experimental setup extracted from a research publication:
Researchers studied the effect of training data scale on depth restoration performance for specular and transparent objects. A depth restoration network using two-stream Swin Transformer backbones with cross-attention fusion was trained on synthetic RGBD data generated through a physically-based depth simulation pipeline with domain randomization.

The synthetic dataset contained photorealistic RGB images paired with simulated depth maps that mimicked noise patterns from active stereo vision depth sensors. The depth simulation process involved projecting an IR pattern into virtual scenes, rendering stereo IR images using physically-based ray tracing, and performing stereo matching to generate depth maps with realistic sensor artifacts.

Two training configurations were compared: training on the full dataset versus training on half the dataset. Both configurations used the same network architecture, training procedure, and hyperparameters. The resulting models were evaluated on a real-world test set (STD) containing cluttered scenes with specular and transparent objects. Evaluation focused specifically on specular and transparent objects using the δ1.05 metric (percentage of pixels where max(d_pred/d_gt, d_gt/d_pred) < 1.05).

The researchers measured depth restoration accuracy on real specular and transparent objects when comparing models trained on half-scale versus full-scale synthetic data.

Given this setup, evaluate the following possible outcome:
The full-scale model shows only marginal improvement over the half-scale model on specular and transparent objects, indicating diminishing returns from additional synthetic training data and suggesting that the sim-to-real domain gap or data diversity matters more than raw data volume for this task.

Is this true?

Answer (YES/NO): NO